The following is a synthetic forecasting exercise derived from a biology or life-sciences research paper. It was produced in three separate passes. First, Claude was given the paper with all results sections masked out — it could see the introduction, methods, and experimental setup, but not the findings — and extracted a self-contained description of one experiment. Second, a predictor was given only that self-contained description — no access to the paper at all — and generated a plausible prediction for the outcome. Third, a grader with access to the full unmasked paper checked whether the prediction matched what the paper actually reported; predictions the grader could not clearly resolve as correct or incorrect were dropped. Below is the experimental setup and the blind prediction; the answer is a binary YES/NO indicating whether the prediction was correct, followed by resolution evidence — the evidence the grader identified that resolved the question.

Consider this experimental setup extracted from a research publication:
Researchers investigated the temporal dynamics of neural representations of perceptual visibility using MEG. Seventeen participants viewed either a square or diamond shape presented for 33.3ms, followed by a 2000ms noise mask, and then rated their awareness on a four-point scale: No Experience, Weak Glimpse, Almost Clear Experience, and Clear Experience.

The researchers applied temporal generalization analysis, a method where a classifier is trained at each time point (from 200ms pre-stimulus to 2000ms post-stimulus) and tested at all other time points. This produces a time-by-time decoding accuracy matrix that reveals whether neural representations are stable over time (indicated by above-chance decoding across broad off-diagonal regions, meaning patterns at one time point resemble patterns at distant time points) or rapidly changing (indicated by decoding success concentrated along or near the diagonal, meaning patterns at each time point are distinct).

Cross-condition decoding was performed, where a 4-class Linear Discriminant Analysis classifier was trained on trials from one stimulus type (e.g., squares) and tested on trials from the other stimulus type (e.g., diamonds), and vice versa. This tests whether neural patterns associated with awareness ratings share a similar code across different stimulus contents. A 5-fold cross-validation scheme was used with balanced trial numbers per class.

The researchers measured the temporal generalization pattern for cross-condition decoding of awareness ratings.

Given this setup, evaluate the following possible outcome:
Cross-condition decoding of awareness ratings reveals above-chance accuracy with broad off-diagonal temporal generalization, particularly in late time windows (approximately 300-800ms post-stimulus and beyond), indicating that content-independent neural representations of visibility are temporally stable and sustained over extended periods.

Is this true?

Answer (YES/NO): NO